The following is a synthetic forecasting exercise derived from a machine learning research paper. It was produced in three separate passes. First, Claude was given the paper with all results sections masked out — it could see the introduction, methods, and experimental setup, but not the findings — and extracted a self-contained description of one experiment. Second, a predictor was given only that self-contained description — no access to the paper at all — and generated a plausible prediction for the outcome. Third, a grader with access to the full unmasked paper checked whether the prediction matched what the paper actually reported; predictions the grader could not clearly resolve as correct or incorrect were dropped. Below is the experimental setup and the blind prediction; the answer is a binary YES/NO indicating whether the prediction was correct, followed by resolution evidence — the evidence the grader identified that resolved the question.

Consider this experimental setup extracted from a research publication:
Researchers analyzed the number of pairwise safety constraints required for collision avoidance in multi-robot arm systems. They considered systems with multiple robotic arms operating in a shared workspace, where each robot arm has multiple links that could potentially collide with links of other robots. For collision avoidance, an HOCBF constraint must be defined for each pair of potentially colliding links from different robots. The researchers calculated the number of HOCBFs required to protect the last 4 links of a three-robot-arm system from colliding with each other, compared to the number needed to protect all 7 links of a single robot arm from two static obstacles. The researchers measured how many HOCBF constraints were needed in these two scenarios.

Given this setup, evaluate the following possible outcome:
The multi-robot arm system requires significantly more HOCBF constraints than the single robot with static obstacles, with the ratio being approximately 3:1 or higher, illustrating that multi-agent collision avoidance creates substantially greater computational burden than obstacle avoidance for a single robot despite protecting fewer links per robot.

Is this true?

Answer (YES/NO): YES